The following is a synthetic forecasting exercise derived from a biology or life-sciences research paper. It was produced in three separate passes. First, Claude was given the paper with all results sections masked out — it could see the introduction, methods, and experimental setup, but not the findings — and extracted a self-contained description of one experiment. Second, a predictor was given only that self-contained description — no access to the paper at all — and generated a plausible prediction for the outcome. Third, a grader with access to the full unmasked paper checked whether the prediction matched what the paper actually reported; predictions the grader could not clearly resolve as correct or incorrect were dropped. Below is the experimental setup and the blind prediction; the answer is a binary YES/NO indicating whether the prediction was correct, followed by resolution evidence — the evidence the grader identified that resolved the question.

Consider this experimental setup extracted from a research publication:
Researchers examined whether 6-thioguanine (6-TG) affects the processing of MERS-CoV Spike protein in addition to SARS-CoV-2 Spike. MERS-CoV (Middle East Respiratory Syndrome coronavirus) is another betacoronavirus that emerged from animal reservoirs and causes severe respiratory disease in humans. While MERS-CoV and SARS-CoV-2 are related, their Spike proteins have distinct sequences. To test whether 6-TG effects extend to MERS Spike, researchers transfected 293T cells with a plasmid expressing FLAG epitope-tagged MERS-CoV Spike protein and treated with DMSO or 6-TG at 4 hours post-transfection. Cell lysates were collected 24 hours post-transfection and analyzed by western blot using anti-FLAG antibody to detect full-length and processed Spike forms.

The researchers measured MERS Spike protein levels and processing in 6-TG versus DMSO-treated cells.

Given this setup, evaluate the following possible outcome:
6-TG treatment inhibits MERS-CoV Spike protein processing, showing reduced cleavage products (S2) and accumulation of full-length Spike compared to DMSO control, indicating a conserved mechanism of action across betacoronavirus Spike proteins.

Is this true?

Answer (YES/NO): YES